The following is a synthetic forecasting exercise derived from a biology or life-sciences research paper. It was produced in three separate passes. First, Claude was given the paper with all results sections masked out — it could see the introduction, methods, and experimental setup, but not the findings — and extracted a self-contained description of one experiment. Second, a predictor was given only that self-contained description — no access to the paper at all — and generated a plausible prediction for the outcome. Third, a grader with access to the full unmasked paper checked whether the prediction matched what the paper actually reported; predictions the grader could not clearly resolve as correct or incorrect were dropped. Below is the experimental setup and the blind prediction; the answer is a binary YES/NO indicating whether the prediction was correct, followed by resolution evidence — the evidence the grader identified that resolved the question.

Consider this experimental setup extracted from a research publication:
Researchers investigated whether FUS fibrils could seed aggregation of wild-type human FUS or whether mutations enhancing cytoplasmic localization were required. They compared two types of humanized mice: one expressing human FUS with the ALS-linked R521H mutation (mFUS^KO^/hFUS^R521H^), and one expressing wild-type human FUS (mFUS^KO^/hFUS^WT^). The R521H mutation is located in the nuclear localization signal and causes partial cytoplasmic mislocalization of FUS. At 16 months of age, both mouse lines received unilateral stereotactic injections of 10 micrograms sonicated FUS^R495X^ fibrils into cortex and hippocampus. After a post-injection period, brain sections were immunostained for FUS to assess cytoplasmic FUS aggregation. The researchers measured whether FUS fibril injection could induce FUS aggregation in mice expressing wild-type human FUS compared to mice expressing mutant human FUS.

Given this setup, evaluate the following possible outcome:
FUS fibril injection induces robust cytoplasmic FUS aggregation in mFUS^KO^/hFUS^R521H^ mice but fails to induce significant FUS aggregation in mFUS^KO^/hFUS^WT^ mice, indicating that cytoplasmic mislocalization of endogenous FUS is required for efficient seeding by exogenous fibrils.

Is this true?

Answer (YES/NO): NO